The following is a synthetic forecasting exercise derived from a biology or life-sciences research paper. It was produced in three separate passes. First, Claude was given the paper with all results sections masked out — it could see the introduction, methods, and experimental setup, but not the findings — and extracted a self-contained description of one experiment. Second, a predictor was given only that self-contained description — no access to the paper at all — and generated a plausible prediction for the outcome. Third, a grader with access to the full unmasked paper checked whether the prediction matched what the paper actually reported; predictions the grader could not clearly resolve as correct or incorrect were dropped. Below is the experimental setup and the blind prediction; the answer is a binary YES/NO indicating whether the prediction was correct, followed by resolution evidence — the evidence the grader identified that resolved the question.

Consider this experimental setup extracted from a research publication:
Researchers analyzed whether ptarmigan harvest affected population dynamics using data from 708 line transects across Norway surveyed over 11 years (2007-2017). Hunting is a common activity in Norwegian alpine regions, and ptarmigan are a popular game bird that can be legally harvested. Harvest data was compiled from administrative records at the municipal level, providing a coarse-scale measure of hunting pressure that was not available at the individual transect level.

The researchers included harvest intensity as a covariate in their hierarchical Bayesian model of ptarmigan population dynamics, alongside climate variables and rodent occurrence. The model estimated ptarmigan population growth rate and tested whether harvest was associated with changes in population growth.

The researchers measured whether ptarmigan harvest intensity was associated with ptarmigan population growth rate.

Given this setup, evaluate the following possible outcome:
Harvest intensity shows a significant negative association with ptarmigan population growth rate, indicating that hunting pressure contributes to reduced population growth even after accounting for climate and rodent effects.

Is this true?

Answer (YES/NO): NO